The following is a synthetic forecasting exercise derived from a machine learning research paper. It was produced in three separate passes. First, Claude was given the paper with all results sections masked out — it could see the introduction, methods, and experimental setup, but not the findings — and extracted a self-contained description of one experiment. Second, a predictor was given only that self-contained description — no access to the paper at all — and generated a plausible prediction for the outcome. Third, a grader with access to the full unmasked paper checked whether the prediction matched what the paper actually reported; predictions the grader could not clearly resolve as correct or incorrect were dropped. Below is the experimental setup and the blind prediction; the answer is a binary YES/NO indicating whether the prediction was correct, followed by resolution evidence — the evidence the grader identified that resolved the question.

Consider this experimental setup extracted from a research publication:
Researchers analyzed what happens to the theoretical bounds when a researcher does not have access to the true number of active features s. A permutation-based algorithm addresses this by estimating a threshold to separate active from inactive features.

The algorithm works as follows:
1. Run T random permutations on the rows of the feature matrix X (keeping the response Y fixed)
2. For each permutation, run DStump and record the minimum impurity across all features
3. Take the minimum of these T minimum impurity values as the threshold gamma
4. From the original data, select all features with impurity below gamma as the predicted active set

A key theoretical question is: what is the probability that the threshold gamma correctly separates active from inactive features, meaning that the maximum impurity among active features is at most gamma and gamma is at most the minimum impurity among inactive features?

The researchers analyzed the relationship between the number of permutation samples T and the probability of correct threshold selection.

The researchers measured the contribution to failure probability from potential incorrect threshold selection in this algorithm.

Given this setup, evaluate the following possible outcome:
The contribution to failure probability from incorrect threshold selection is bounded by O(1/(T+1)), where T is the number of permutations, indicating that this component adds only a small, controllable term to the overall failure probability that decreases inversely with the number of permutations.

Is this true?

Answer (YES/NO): YES